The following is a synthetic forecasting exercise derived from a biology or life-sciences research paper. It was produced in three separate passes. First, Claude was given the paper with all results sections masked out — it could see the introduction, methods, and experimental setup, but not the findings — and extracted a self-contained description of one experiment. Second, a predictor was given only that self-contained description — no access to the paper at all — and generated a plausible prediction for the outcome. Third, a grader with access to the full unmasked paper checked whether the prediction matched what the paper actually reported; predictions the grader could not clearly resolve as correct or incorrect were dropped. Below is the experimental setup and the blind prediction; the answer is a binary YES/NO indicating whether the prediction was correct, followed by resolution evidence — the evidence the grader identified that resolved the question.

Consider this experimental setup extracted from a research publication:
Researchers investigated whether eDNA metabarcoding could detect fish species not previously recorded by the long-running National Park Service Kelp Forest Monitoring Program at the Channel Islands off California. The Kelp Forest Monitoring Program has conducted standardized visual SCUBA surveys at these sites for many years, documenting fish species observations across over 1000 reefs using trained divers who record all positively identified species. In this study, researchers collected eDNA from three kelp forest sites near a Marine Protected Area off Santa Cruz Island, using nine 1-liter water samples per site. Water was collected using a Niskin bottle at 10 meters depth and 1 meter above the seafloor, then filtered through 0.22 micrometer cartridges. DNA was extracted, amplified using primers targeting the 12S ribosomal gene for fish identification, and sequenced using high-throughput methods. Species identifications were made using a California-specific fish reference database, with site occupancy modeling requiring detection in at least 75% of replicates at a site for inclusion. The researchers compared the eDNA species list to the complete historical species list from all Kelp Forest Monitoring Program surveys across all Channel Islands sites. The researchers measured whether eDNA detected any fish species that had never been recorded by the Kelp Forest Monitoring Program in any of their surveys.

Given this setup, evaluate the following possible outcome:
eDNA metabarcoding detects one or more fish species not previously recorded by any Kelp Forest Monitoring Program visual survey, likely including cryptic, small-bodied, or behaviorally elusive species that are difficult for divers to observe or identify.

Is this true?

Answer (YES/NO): YES